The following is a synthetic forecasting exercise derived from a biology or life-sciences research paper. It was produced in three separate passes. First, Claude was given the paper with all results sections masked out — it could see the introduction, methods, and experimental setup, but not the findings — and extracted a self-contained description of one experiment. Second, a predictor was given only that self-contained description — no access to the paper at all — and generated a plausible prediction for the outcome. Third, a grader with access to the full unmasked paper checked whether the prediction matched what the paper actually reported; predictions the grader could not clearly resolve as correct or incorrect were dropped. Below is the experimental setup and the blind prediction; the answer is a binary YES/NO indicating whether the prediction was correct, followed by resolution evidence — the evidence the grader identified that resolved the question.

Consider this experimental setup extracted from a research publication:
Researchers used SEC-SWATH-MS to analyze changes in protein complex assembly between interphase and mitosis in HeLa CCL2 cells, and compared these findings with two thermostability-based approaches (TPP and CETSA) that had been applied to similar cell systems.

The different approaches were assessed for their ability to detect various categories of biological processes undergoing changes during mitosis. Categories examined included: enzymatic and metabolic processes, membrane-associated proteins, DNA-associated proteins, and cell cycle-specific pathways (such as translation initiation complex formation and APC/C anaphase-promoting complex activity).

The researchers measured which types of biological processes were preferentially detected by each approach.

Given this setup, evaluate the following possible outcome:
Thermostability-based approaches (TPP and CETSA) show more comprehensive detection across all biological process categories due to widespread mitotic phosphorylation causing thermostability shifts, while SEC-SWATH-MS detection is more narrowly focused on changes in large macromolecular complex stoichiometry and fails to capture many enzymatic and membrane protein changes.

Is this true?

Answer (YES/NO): NO